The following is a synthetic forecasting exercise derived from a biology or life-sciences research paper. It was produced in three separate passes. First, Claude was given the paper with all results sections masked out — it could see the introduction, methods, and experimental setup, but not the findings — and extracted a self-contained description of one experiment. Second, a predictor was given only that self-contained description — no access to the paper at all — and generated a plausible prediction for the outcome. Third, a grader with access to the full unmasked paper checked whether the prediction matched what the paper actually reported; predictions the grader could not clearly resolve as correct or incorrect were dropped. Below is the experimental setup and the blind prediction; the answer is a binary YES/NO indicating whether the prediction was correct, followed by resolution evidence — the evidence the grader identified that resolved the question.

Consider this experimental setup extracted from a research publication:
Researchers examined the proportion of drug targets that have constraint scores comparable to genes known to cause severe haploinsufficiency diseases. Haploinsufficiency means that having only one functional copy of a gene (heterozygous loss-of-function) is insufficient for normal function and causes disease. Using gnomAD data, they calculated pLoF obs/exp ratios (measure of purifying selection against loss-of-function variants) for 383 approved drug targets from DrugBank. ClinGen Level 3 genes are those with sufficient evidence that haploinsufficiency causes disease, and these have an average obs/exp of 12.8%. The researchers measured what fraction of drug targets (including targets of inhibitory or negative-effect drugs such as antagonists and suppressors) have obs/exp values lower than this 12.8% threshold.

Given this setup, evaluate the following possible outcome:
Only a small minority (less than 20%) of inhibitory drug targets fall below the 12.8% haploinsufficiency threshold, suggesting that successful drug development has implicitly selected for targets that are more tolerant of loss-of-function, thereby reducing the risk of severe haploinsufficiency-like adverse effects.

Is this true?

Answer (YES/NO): YES